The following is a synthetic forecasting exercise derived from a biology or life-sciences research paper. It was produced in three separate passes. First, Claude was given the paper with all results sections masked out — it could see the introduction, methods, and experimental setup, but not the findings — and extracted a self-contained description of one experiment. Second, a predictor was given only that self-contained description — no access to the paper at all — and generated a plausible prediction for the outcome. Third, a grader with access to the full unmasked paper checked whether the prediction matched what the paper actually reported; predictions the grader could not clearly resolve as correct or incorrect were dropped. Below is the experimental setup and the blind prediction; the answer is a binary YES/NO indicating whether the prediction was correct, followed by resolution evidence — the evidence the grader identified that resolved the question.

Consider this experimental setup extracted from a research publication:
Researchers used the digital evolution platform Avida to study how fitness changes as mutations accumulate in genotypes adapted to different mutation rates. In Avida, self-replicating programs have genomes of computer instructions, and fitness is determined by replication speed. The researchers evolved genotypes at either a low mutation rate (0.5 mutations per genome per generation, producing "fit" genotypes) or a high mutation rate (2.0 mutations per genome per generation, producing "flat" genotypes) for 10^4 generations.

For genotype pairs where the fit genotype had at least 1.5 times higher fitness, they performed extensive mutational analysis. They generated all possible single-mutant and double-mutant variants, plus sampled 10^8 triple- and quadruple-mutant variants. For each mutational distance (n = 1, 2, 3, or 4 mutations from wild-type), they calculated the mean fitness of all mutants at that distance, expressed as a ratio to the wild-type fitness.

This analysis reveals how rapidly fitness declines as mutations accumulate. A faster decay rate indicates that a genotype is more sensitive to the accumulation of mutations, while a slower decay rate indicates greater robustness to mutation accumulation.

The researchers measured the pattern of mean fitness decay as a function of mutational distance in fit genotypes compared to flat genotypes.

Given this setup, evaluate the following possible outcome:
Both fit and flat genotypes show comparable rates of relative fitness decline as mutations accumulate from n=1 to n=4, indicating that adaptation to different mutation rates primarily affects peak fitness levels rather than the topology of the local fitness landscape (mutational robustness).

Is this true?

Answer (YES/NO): NO